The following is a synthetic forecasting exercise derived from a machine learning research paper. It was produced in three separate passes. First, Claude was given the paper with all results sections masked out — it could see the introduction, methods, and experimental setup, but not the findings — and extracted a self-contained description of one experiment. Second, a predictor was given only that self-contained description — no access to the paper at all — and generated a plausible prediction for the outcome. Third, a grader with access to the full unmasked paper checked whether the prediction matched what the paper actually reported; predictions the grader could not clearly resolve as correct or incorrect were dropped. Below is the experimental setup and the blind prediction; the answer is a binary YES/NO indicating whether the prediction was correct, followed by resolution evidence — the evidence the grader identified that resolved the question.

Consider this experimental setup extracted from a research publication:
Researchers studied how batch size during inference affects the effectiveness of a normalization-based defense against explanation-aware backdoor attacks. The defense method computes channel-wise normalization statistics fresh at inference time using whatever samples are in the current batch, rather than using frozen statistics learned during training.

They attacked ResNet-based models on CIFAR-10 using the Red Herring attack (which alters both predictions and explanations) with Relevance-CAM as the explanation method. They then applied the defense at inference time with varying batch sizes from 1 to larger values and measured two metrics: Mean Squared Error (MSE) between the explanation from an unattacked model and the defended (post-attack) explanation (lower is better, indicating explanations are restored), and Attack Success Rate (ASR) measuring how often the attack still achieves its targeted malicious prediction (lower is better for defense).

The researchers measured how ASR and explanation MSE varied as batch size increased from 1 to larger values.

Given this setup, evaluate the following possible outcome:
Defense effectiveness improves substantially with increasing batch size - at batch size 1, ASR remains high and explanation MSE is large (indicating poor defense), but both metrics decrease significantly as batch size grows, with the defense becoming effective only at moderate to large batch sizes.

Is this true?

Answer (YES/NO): NO